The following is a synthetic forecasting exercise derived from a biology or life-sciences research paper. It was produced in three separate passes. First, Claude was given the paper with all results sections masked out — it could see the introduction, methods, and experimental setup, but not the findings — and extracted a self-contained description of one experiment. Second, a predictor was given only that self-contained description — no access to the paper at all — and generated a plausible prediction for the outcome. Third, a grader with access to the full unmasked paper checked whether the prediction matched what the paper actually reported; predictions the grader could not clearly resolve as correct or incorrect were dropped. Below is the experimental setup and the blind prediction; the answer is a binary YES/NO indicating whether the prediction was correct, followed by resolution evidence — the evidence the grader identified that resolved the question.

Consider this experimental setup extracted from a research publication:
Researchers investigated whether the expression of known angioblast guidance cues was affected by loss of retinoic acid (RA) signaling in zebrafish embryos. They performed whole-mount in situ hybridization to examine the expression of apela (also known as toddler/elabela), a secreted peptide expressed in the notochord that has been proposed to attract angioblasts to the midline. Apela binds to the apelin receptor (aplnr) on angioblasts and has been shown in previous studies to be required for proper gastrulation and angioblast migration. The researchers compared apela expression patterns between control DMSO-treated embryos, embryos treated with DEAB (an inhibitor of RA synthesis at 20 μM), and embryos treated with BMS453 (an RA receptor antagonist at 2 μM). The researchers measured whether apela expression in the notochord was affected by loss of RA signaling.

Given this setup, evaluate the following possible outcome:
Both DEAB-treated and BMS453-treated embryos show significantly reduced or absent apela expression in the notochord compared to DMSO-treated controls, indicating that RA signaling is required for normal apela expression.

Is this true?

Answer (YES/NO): NO